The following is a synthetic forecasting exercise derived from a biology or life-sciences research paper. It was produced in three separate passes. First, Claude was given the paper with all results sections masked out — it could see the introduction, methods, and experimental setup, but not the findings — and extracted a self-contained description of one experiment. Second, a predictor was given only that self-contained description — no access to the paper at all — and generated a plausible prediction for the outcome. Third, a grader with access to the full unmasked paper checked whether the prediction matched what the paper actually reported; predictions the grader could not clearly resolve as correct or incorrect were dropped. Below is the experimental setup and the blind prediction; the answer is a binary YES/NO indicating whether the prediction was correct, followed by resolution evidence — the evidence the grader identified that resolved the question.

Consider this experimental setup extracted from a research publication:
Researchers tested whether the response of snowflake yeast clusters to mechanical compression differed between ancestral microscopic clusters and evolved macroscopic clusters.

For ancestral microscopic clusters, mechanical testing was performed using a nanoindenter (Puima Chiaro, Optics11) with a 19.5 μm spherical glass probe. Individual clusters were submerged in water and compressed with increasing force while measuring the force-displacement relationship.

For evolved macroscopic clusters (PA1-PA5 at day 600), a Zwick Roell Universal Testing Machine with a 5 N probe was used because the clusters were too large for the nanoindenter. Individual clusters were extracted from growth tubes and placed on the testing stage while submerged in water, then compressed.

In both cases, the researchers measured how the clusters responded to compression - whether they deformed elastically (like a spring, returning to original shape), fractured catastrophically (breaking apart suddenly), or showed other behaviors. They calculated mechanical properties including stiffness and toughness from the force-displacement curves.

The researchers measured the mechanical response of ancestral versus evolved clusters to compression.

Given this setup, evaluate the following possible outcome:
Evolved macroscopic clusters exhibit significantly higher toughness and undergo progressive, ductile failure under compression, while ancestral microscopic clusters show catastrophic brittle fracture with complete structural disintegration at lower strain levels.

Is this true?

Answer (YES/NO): NO